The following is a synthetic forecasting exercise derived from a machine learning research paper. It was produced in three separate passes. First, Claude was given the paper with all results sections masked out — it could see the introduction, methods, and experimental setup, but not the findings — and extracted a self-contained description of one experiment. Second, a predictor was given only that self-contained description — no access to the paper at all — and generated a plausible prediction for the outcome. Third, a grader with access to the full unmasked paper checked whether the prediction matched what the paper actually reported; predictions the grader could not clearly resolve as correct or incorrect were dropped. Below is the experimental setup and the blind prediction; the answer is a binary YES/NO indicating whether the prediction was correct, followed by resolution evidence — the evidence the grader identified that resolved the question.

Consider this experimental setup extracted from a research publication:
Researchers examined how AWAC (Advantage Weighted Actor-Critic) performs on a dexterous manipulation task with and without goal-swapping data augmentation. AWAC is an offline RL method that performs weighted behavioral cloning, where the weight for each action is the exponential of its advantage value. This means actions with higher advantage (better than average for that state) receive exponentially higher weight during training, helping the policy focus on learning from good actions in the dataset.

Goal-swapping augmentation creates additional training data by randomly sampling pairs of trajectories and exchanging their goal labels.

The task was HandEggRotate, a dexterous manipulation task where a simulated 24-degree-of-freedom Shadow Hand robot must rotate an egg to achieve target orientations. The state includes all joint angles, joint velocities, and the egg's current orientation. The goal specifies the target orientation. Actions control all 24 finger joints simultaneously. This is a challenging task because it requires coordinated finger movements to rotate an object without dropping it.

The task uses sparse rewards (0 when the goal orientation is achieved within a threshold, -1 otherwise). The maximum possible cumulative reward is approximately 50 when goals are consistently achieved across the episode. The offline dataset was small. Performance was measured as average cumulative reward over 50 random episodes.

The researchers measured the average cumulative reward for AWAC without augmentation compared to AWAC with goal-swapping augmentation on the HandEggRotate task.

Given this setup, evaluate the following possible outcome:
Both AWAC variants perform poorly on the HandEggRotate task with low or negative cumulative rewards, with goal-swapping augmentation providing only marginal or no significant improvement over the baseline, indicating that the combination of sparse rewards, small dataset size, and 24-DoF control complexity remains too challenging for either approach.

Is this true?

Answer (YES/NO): NO